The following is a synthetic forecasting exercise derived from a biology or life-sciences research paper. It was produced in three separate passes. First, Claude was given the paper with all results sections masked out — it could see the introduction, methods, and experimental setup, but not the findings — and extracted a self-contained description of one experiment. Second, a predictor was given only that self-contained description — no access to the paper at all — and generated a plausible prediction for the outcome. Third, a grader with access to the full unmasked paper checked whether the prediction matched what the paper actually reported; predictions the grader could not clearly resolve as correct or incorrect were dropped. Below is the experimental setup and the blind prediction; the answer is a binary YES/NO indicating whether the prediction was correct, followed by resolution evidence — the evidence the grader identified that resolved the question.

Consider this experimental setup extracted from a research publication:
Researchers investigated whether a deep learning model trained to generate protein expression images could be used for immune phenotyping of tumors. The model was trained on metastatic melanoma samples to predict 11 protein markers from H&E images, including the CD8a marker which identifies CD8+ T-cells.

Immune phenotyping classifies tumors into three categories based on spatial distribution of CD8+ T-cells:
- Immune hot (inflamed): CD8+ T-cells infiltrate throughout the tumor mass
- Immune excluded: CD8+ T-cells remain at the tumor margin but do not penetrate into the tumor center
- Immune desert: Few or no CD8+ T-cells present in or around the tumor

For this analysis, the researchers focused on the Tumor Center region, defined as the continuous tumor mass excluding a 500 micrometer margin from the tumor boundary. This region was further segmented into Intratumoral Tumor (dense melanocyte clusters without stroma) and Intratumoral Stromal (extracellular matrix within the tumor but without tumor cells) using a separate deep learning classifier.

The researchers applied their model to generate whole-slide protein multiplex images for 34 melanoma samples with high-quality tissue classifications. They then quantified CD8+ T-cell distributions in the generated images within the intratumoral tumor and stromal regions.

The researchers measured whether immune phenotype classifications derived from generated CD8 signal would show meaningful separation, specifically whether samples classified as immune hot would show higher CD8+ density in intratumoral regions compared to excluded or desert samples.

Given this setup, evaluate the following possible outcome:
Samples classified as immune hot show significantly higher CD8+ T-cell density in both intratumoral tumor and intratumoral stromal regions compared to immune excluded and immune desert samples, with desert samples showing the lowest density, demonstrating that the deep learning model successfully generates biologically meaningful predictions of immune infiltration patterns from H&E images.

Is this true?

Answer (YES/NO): YES